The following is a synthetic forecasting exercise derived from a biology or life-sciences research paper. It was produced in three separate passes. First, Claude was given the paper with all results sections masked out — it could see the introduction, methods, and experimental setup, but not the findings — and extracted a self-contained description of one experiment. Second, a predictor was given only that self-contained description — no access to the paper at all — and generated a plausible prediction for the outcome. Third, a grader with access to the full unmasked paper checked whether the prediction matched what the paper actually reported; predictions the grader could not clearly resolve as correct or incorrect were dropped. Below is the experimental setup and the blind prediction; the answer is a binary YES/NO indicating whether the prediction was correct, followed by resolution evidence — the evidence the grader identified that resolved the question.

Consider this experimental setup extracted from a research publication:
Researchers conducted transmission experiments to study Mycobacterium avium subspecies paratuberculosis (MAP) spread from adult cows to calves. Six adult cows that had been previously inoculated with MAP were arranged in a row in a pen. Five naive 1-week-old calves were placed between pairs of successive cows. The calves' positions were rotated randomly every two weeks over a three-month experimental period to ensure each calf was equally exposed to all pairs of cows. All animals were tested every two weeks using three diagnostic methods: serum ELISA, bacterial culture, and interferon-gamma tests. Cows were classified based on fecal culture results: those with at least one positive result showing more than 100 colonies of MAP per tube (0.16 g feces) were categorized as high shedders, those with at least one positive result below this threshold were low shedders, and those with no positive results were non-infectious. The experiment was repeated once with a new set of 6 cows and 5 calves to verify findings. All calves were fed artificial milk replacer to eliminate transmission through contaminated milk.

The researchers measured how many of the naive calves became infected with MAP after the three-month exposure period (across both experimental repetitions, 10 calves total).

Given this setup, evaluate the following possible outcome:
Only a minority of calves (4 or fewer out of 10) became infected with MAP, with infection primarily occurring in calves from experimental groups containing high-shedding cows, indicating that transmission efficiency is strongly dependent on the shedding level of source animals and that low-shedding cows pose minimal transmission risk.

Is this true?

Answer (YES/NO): NO